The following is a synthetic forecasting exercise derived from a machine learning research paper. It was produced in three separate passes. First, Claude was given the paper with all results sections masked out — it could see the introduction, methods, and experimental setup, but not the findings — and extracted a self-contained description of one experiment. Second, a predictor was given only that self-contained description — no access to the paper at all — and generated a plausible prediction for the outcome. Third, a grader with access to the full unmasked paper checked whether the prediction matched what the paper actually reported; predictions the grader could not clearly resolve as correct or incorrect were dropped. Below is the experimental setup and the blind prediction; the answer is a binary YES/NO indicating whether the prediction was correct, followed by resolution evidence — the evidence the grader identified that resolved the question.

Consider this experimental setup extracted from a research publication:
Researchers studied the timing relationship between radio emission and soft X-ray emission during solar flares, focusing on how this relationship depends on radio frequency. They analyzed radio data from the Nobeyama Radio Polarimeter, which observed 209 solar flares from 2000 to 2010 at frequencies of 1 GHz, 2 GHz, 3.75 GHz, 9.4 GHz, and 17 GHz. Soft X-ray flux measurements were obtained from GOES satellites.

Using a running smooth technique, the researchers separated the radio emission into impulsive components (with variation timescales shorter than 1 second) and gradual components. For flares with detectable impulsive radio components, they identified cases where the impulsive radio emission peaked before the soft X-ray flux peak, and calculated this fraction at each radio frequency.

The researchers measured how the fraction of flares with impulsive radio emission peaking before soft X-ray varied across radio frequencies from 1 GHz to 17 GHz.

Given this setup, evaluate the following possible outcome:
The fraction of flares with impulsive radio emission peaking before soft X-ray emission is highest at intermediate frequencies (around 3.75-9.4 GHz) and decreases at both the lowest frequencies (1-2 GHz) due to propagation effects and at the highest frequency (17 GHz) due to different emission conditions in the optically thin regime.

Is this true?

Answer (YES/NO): NO